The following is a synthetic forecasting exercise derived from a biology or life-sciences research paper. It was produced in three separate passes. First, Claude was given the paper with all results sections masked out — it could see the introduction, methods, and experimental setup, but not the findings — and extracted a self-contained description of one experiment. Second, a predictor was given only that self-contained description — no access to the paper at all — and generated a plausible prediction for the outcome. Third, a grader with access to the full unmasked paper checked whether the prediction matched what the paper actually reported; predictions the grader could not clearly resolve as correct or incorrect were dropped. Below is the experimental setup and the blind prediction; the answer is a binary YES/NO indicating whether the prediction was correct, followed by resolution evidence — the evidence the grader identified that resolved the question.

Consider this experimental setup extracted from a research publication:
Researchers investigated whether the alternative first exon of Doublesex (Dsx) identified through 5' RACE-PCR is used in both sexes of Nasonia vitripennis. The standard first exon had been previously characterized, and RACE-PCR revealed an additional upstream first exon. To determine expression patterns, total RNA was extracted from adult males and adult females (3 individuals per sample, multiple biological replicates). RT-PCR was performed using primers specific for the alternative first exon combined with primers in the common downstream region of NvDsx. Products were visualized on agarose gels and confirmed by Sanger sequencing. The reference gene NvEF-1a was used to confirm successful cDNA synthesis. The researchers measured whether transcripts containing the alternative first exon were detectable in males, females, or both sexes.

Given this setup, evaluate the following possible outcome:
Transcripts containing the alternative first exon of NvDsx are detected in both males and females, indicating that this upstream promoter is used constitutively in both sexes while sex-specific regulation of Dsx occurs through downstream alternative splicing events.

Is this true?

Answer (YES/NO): NO